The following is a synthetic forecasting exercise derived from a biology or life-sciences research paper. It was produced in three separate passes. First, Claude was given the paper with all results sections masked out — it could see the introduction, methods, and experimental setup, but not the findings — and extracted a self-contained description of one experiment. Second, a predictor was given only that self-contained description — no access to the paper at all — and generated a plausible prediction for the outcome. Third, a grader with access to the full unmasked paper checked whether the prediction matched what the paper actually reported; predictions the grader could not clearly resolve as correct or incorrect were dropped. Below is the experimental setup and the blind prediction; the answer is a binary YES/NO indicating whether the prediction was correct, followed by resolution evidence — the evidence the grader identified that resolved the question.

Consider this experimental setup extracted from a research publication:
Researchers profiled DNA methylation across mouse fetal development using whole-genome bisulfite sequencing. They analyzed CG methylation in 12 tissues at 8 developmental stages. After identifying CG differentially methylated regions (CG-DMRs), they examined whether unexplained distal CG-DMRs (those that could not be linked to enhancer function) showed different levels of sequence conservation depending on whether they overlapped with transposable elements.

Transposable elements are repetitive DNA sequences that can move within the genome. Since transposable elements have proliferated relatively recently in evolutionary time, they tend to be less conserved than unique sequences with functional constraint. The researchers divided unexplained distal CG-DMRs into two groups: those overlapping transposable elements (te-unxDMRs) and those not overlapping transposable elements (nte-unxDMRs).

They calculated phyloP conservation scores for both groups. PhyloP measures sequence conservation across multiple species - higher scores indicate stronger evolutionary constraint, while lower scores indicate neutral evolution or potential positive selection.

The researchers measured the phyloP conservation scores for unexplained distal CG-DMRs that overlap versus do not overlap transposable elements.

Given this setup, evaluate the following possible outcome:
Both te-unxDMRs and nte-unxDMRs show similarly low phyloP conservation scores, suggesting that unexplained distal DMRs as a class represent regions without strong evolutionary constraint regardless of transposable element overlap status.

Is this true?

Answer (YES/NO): NO